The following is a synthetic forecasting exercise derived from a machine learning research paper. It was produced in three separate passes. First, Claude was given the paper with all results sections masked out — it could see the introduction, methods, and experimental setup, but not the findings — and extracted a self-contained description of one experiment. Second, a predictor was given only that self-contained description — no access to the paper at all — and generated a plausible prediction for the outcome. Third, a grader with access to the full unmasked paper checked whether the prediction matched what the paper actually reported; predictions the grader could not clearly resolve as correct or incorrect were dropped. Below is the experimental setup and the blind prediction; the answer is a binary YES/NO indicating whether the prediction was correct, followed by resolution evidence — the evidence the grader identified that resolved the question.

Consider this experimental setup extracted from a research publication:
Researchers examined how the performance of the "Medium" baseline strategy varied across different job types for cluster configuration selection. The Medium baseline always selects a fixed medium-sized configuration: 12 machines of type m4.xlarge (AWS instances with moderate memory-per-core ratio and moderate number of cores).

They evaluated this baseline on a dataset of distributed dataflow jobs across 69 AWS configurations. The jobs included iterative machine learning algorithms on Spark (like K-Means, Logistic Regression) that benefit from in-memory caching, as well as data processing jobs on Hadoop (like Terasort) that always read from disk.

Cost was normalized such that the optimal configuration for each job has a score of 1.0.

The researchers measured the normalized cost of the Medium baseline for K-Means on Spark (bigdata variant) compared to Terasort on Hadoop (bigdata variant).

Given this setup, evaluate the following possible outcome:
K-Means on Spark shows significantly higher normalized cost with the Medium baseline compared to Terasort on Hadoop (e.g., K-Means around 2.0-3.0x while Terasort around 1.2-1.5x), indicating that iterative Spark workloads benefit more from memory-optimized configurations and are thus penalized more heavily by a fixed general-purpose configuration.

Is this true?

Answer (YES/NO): YES